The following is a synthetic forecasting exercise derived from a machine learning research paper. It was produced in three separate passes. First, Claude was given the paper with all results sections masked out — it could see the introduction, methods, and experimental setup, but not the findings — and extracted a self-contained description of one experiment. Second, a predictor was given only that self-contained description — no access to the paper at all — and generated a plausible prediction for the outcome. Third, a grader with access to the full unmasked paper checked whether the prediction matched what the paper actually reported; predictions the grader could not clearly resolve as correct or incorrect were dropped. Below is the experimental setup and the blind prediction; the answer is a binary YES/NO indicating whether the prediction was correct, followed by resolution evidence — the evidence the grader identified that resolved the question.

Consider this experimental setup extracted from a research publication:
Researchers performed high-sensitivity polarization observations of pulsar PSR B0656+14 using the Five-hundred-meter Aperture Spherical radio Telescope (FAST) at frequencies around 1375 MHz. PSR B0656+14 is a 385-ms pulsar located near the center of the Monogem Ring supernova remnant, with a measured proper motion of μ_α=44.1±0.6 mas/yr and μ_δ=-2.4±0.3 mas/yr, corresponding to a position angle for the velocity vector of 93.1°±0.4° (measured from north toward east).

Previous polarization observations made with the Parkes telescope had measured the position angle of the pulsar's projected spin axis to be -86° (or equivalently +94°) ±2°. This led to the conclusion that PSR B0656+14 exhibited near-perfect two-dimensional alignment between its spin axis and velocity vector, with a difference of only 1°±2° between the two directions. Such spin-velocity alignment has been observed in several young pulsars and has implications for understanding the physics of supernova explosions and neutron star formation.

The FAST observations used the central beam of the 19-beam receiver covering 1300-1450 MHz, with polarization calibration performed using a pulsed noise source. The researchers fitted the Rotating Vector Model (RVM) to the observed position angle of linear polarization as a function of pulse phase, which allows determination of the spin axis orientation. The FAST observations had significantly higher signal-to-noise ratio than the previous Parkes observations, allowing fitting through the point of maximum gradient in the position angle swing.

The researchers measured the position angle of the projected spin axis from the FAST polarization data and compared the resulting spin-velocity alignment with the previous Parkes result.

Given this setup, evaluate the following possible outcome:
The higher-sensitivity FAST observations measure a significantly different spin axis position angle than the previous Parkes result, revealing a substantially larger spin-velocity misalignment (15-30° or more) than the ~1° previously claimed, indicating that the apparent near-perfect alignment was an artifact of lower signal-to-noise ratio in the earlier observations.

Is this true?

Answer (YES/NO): YES